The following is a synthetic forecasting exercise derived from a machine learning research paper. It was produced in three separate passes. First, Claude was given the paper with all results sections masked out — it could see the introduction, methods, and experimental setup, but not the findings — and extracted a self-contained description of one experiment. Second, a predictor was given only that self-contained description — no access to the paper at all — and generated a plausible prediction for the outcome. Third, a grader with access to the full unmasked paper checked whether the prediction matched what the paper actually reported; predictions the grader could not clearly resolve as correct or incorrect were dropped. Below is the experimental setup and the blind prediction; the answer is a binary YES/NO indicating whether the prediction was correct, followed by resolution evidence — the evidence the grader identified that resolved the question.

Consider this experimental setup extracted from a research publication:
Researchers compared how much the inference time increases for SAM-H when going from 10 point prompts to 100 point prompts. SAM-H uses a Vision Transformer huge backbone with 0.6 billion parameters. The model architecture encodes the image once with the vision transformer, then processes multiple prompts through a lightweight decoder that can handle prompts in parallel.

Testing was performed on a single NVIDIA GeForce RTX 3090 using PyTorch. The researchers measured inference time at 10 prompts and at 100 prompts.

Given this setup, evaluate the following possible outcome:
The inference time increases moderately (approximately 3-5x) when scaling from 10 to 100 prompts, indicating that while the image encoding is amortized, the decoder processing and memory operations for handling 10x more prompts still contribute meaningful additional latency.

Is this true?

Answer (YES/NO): NO